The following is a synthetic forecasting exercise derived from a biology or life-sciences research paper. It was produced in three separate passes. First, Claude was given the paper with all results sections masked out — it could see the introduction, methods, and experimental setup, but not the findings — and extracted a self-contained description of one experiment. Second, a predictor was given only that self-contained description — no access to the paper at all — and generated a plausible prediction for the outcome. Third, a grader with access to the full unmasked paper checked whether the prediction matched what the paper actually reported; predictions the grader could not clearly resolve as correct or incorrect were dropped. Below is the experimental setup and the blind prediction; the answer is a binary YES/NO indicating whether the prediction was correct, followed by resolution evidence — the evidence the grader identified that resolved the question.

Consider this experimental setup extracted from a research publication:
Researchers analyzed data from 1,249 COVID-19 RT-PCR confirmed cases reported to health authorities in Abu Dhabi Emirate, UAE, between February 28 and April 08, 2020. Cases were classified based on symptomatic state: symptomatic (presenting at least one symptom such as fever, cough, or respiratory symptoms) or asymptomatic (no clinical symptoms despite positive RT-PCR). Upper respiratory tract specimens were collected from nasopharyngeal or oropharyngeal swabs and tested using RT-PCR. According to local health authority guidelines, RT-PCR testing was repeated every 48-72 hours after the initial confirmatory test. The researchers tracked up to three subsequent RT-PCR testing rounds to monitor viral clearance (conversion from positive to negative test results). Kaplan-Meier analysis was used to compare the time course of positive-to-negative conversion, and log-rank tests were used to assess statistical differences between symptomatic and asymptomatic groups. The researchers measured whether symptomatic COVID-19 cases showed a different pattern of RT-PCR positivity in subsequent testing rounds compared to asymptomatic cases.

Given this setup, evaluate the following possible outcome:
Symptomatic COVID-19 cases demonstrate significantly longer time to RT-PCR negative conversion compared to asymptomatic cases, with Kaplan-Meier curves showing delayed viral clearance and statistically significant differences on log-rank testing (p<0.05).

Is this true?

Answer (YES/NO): YES